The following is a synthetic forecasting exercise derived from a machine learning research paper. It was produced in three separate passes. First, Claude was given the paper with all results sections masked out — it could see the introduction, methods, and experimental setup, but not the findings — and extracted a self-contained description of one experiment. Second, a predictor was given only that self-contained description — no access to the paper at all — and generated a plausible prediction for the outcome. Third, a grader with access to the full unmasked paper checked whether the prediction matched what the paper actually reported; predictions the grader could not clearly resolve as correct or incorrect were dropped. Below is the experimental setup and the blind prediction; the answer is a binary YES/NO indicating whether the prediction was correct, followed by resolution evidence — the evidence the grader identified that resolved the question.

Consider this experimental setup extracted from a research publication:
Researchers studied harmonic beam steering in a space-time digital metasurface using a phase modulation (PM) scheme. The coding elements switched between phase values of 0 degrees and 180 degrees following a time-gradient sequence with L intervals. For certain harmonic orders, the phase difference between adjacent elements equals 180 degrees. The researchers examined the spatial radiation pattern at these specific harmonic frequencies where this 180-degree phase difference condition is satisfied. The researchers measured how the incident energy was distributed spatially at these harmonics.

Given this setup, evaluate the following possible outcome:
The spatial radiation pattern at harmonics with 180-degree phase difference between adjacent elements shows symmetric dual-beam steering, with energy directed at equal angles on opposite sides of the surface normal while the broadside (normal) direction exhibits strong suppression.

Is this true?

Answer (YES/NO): YES